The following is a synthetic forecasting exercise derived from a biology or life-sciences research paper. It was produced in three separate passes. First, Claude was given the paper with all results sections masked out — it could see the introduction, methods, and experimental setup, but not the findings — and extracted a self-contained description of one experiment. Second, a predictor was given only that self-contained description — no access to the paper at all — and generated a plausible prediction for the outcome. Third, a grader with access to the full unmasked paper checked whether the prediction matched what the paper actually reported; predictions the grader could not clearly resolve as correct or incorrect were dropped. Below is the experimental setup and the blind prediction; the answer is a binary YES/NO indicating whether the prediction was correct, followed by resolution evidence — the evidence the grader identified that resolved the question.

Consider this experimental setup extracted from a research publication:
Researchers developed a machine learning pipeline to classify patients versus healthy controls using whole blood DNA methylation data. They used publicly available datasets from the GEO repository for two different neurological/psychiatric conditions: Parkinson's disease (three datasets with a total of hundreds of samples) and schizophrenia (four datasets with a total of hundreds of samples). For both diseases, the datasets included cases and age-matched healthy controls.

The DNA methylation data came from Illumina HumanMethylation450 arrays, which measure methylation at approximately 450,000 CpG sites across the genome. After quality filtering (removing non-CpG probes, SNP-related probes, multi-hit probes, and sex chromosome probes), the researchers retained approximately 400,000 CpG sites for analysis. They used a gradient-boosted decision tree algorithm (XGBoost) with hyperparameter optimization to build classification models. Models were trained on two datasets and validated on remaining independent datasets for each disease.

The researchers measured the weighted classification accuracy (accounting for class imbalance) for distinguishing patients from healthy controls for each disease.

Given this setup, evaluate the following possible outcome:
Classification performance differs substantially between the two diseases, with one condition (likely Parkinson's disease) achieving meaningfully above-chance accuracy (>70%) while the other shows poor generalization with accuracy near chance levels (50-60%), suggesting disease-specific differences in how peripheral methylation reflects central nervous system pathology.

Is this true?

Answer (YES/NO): NO